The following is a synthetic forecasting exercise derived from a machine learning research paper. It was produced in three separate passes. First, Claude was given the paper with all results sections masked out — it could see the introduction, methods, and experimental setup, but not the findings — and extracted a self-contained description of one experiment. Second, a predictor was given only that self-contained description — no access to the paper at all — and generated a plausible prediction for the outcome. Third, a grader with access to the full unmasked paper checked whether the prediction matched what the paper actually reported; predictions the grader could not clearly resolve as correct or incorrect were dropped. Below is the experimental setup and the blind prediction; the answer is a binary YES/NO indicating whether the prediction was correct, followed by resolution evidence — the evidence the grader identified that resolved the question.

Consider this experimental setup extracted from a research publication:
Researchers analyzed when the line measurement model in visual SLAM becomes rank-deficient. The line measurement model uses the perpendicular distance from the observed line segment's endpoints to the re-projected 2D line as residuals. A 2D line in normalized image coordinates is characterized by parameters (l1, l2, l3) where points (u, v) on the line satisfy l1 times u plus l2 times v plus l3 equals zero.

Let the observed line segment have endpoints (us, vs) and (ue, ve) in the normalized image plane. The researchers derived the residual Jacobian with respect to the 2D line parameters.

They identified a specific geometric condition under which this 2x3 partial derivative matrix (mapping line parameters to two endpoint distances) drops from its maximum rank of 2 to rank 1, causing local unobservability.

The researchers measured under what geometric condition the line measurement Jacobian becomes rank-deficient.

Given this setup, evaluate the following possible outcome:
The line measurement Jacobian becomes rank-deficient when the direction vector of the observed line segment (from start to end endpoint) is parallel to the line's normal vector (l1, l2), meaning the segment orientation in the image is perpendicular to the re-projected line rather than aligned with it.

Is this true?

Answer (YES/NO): YES